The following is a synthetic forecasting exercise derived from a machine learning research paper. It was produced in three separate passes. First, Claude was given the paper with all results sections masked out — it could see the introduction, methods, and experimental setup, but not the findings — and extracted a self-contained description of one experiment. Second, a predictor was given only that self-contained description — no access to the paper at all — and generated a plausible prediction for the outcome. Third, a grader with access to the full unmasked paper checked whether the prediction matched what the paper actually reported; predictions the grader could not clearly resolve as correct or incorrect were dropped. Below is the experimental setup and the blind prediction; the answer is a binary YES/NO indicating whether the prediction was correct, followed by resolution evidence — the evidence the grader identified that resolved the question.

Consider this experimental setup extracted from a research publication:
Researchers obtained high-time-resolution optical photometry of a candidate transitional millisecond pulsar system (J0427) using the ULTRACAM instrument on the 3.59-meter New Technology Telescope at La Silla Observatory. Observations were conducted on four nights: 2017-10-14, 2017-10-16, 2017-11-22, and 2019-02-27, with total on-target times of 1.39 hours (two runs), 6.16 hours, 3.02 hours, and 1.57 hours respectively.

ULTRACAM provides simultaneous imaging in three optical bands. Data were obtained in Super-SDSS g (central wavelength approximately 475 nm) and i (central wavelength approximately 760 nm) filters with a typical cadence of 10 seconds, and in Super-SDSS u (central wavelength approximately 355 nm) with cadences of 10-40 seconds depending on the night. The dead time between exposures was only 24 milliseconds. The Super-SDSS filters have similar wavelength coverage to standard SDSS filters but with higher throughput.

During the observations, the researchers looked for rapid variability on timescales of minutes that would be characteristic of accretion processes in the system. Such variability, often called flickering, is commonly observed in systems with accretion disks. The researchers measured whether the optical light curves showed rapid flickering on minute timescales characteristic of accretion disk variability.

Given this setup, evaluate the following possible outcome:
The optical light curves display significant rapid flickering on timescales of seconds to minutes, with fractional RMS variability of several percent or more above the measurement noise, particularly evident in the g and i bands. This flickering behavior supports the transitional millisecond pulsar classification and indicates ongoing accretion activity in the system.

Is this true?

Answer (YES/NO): YES